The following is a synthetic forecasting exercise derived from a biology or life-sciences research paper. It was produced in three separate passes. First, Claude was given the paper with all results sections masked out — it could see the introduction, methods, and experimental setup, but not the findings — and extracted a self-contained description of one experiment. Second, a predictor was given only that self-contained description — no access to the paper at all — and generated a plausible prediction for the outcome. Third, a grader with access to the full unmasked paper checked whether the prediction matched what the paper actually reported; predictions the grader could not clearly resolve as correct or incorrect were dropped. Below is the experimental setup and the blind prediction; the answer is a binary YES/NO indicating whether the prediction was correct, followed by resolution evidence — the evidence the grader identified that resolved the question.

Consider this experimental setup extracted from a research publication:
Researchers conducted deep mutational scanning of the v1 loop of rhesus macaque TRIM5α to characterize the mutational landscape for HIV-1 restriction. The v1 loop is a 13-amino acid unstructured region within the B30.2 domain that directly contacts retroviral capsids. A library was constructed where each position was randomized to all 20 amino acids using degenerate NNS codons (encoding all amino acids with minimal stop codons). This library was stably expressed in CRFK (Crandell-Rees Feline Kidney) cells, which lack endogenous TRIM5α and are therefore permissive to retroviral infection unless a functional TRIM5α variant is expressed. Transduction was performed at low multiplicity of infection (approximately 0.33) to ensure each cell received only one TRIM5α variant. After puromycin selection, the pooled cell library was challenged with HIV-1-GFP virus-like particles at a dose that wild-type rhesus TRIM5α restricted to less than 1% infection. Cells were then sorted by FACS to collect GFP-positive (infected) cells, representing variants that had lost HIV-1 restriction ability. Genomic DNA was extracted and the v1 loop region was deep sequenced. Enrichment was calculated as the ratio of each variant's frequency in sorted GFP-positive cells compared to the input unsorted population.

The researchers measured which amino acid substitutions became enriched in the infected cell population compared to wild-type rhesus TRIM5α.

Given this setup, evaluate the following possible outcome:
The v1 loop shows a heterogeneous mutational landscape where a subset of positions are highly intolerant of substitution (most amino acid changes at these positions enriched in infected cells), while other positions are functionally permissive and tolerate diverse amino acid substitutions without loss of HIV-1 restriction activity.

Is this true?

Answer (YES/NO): YES